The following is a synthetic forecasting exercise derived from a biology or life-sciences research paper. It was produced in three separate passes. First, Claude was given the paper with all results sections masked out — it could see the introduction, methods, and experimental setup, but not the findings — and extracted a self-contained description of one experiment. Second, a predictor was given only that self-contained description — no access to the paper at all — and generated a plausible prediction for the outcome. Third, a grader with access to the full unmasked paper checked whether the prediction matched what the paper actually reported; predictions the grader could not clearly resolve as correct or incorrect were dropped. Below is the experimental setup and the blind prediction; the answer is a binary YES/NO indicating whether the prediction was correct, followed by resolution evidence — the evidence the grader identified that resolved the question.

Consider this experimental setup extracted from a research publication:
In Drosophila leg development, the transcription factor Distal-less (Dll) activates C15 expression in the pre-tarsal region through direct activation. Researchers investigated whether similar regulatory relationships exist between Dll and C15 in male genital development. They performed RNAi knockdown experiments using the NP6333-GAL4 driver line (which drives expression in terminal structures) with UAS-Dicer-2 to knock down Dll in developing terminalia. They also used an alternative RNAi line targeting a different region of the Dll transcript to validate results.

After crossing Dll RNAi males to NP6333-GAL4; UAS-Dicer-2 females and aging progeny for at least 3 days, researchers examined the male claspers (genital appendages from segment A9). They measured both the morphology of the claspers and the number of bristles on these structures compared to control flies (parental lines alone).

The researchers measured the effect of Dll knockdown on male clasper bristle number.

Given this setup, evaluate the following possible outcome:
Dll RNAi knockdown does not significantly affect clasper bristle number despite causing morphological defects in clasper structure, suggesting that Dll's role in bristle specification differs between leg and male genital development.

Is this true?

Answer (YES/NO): NO